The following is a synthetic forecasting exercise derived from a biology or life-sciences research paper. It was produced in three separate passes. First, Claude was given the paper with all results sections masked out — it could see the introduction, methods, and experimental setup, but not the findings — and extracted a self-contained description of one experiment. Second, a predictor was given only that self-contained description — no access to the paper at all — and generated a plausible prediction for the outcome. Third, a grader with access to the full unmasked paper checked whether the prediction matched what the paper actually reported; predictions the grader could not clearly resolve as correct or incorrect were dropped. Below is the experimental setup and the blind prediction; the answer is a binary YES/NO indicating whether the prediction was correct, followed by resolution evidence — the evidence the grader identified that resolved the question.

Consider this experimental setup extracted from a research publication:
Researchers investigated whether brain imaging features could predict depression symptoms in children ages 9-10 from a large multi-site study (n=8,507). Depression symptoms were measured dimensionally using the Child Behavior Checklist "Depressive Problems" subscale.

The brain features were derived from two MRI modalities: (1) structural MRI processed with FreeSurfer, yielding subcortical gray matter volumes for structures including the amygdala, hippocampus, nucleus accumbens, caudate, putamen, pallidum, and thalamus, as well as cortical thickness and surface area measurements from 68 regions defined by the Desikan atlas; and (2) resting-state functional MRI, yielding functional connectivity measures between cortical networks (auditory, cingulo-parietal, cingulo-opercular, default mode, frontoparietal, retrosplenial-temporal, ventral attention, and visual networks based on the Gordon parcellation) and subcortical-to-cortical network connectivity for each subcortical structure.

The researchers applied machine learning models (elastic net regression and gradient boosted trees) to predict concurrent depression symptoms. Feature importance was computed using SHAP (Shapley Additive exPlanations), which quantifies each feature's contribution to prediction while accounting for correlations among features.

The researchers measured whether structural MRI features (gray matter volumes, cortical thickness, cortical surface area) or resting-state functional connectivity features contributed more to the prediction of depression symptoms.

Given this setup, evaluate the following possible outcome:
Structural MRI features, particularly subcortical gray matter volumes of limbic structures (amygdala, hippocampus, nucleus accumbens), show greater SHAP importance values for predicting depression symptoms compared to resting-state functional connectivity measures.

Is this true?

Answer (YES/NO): NO